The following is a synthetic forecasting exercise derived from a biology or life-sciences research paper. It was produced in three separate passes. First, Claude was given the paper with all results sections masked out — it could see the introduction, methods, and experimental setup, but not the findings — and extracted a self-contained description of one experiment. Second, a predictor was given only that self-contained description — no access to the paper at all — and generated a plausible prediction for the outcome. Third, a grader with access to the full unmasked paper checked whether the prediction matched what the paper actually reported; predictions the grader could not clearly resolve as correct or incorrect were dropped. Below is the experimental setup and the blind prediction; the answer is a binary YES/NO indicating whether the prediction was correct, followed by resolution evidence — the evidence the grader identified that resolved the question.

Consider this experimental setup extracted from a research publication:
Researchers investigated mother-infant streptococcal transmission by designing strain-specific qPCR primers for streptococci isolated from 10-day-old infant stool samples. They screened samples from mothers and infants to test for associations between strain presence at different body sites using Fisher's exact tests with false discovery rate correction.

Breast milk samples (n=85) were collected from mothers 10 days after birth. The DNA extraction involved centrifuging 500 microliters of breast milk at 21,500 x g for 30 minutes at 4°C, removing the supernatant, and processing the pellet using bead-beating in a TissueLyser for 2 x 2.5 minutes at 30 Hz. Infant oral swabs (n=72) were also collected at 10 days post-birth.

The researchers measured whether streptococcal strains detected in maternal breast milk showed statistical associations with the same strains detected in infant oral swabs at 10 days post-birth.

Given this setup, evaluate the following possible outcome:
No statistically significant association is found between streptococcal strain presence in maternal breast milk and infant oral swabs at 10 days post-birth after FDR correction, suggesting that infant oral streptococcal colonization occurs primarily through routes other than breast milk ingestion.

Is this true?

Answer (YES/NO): NO